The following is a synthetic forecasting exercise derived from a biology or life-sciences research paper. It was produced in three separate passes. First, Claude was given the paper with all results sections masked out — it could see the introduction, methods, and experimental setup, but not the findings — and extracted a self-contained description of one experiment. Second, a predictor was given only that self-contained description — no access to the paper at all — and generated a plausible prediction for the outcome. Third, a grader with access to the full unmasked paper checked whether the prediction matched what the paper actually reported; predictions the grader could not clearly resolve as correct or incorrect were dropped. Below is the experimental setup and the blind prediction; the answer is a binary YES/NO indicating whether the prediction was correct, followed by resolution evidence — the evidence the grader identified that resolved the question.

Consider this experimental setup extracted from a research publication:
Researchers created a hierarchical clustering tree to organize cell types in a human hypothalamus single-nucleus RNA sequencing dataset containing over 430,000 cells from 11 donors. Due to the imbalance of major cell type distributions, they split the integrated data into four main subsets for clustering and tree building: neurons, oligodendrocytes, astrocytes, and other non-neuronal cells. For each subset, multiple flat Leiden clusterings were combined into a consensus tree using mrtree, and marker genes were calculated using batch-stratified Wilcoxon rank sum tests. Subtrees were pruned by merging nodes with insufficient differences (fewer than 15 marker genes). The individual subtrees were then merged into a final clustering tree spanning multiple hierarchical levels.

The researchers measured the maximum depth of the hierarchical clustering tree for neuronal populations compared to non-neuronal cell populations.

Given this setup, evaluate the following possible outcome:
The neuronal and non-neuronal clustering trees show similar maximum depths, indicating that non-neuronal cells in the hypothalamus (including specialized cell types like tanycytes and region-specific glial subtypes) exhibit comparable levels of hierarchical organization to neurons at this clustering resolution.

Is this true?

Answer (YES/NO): NO